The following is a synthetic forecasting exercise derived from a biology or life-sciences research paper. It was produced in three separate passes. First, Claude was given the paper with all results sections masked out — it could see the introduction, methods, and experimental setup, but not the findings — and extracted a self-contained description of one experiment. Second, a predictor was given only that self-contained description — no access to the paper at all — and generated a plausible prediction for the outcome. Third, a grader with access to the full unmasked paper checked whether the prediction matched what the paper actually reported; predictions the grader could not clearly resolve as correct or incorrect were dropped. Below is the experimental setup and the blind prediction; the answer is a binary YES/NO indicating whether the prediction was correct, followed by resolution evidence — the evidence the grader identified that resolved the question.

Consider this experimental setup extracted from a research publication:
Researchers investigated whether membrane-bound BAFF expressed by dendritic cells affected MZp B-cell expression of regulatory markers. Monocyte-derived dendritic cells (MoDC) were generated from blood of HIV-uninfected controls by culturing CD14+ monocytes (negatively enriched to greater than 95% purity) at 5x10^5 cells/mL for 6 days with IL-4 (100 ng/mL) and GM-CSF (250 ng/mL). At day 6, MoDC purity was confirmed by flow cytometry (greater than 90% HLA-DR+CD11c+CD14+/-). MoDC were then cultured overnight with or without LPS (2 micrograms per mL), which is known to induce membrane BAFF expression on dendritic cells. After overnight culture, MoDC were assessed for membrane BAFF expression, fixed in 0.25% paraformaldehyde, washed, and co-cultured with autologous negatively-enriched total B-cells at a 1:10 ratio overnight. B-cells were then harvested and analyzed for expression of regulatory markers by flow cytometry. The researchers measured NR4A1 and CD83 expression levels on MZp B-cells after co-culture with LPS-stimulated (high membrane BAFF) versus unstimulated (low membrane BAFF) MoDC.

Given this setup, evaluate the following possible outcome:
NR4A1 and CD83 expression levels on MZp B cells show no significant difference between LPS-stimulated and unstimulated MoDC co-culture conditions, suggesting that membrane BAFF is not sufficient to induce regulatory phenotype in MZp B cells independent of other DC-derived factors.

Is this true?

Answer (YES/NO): NO